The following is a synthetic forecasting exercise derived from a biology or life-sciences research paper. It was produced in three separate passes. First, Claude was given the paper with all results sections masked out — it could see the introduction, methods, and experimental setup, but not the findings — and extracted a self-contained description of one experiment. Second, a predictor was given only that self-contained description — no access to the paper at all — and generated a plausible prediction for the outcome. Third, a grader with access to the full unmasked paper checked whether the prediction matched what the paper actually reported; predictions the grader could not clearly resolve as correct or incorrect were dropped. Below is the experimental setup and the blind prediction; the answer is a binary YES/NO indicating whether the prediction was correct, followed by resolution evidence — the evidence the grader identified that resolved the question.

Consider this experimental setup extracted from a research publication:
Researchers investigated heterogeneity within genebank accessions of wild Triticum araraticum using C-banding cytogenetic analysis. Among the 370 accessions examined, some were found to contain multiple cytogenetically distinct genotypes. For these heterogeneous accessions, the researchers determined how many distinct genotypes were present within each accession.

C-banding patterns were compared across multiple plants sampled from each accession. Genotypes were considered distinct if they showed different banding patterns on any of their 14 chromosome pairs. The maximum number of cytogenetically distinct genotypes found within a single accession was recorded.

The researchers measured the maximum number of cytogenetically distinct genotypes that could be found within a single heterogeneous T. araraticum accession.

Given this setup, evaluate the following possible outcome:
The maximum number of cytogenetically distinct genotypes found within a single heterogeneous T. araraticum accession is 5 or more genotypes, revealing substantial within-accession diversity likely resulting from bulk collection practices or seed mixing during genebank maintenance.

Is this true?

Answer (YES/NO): NO